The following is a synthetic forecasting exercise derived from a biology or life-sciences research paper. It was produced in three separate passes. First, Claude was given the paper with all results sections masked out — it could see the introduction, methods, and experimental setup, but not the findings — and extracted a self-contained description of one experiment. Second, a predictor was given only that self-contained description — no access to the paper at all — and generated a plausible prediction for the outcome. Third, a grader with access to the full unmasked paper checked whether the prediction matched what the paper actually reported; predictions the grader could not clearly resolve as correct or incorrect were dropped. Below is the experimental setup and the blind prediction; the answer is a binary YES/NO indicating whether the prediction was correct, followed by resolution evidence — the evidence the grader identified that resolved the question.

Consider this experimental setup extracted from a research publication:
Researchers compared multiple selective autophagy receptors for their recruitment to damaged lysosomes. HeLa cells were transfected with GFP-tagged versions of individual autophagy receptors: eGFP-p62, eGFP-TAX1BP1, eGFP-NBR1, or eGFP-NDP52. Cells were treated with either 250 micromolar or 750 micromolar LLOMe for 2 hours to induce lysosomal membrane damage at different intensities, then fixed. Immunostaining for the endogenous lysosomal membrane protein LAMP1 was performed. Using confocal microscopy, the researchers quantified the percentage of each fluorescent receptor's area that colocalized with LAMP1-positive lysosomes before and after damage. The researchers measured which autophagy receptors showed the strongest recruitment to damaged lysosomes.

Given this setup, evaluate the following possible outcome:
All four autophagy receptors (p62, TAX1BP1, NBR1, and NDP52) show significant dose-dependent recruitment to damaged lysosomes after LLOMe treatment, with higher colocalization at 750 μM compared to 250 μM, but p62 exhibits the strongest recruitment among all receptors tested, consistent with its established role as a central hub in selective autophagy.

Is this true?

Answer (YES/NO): NO